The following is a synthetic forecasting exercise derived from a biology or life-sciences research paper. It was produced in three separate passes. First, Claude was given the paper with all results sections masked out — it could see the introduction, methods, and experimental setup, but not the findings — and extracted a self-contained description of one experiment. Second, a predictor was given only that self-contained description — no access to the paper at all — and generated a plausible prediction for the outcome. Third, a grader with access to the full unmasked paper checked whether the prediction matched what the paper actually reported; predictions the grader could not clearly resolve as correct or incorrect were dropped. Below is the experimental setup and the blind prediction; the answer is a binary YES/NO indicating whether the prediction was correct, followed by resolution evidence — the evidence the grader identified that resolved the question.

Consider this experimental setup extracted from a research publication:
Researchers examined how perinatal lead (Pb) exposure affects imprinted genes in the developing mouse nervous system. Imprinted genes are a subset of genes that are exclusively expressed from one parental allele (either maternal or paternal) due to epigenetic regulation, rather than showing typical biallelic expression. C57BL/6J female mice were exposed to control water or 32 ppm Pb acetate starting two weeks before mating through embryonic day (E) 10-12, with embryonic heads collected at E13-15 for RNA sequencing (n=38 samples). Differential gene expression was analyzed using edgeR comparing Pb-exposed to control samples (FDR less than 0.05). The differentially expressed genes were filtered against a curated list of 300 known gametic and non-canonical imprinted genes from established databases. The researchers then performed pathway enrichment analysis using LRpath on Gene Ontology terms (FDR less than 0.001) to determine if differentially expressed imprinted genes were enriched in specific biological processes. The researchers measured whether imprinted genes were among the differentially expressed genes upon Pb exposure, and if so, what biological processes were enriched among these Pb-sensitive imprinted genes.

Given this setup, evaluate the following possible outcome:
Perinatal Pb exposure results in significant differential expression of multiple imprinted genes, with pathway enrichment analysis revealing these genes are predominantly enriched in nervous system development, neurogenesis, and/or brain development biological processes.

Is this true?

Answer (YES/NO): NO